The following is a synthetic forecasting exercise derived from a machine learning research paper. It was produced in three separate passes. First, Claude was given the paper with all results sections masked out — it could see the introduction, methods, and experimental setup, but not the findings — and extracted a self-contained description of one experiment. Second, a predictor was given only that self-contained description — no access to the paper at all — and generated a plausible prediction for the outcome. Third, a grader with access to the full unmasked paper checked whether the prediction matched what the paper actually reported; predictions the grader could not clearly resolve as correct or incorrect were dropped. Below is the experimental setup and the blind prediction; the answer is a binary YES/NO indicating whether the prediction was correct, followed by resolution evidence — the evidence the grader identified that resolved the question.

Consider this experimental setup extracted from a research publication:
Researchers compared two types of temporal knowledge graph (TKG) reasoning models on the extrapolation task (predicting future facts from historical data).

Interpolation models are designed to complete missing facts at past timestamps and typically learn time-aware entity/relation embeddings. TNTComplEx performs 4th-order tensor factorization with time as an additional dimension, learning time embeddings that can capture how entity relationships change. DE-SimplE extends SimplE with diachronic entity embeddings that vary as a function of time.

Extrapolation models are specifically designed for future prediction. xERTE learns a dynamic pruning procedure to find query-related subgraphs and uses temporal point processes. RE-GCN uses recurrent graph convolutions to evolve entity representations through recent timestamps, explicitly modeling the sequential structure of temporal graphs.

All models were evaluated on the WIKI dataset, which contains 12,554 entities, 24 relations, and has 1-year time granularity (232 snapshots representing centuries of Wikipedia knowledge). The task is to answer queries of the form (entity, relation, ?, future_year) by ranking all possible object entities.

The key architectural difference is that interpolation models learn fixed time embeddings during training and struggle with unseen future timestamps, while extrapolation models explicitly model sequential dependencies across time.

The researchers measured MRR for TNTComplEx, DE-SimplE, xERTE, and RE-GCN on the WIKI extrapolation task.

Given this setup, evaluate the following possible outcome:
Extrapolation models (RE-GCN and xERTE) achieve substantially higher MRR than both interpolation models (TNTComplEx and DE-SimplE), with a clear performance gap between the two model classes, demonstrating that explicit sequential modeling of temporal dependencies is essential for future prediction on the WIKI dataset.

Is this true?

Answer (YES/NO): YES